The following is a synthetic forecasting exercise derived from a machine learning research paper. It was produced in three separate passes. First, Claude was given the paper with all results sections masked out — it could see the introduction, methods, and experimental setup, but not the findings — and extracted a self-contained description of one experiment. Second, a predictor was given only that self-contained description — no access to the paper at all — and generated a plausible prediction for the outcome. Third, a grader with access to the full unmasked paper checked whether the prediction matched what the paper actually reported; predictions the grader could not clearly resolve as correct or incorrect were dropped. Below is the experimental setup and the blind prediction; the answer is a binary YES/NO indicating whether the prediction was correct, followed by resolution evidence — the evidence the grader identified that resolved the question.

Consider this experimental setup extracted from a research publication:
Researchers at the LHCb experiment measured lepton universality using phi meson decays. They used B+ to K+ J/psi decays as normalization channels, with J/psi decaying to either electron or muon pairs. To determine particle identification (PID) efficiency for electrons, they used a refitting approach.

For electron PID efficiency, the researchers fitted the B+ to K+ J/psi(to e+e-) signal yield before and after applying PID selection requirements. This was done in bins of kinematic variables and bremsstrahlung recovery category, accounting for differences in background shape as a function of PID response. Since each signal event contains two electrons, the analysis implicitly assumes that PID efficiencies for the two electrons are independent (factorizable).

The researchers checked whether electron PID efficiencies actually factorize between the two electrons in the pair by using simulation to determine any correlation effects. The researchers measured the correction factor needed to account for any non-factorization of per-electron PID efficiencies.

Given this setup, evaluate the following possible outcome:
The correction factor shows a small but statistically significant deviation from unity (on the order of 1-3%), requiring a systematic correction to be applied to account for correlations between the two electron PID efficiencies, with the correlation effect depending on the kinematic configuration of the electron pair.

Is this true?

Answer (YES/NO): NO